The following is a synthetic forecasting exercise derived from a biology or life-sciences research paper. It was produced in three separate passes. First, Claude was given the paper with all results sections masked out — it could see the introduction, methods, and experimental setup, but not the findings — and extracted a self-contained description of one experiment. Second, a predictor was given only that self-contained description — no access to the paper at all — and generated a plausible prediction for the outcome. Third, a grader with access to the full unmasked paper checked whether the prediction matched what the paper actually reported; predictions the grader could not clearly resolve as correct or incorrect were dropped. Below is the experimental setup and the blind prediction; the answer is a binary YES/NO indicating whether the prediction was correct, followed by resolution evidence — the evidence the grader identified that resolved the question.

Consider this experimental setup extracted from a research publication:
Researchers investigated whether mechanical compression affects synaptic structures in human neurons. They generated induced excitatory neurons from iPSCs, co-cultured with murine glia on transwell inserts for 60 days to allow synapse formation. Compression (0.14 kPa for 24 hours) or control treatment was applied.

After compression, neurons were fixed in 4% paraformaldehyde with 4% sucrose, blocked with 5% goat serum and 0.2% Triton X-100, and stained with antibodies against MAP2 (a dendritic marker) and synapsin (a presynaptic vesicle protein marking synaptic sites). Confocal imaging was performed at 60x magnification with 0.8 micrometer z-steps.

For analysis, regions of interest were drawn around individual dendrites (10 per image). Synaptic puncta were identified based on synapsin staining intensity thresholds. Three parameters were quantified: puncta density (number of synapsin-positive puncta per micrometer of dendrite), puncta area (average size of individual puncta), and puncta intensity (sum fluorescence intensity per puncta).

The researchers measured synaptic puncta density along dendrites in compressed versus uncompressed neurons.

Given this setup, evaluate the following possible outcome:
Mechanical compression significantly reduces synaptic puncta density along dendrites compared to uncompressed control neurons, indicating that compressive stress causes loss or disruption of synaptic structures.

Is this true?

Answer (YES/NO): YES